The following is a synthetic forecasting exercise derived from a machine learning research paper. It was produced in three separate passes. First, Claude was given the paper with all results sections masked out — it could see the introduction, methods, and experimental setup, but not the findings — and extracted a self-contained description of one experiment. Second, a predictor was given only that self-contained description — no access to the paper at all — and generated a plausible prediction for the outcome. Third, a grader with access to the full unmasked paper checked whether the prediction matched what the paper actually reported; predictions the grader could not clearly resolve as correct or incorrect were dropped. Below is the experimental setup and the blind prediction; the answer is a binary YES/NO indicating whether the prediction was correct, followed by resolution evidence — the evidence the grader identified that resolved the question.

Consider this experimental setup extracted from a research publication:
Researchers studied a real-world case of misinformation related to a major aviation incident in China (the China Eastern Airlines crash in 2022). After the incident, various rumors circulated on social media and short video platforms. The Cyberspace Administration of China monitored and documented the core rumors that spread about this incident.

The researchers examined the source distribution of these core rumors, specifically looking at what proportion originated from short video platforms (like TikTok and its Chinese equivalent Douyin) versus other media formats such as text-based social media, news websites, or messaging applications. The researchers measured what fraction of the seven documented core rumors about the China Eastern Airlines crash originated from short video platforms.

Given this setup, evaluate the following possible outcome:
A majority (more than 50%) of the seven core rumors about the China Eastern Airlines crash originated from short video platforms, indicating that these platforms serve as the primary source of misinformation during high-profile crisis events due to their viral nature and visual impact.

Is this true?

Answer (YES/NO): YES